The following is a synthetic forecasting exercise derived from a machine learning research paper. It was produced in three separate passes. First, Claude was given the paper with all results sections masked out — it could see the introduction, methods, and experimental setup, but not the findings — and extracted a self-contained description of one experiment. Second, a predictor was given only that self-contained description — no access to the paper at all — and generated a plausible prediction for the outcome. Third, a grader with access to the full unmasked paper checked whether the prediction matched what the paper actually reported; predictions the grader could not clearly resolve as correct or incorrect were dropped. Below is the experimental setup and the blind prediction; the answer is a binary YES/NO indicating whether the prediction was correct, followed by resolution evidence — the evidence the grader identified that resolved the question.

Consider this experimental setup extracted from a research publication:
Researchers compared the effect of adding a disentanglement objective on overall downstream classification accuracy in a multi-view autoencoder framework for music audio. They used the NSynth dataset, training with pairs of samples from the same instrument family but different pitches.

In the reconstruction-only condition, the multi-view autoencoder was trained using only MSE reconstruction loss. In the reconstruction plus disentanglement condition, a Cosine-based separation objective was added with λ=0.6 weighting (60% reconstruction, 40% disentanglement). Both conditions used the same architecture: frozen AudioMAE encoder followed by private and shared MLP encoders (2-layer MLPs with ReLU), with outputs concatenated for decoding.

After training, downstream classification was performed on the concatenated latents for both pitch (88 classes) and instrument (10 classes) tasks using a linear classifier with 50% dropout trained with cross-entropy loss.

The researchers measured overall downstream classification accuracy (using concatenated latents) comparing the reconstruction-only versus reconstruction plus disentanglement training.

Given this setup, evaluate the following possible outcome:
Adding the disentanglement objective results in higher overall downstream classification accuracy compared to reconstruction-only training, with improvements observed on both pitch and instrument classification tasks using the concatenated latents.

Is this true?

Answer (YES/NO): NO